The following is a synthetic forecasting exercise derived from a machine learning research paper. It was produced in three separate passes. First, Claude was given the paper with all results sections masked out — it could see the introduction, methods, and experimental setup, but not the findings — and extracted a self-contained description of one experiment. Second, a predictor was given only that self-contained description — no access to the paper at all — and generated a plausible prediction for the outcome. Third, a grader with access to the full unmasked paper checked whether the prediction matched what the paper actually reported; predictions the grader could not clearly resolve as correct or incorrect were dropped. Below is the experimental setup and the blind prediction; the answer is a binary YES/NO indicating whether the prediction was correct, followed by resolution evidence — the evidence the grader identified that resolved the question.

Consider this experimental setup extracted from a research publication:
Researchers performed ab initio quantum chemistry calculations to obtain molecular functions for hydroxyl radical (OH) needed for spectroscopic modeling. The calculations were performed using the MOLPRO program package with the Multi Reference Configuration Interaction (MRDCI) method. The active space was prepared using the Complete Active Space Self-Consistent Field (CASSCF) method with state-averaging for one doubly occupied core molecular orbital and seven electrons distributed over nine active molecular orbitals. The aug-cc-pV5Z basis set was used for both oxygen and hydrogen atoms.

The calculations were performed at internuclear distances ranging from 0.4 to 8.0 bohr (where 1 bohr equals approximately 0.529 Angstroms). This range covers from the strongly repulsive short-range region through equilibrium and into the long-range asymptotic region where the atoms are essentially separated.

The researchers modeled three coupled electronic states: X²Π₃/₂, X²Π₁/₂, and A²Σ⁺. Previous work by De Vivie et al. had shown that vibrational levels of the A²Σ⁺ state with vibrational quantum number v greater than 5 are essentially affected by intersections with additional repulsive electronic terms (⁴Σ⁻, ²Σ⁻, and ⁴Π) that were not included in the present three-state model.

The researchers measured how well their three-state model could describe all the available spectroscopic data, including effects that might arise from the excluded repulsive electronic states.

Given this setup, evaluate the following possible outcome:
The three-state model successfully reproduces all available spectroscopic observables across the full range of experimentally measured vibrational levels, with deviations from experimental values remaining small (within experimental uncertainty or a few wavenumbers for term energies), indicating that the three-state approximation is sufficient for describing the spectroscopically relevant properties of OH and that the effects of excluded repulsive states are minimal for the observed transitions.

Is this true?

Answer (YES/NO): NO